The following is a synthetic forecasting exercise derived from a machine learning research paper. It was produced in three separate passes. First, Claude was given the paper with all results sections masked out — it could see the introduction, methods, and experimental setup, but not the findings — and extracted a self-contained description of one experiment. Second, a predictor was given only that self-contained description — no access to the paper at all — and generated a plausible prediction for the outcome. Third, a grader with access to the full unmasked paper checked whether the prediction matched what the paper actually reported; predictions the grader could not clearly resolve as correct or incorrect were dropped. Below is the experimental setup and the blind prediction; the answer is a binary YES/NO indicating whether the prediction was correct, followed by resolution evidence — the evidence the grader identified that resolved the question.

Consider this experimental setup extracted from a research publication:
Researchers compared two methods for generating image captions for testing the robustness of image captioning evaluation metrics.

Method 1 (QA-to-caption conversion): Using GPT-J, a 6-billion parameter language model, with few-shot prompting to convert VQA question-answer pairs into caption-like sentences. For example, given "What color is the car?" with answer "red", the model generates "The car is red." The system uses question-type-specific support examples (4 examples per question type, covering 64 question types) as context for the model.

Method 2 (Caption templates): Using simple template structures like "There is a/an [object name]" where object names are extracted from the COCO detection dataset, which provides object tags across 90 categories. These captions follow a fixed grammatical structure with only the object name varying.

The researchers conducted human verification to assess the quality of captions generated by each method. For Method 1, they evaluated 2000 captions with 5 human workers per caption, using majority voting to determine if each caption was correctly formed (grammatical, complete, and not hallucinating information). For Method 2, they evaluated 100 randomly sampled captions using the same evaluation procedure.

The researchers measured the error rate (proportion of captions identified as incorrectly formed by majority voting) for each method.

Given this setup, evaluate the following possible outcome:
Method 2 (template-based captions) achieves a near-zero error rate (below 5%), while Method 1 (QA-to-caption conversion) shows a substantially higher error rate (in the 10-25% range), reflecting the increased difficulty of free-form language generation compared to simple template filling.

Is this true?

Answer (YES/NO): YES